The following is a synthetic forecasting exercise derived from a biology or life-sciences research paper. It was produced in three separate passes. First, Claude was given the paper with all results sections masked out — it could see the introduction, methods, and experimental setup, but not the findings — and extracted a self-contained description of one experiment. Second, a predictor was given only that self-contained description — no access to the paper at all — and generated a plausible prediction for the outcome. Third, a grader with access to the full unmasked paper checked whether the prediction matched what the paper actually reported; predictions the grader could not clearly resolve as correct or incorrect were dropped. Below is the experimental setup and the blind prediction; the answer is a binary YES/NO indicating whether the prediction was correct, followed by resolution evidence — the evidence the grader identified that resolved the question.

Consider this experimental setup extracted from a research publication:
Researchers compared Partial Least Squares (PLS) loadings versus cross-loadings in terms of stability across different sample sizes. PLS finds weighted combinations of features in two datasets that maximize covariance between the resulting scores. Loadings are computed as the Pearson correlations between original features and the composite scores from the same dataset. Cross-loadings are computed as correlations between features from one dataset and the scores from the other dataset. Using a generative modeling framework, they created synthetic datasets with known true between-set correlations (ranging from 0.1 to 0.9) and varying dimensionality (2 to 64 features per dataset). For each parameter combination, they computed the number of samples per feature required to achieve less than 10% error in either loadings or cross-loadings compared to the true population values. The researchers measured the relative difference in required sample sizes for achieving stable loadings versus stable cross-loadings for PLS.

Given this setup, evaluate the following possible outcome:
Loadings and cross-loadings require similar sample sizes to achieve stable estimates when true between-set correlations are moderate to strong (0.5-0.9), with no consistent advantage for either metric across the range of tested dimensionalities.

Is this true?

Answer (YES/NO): NO